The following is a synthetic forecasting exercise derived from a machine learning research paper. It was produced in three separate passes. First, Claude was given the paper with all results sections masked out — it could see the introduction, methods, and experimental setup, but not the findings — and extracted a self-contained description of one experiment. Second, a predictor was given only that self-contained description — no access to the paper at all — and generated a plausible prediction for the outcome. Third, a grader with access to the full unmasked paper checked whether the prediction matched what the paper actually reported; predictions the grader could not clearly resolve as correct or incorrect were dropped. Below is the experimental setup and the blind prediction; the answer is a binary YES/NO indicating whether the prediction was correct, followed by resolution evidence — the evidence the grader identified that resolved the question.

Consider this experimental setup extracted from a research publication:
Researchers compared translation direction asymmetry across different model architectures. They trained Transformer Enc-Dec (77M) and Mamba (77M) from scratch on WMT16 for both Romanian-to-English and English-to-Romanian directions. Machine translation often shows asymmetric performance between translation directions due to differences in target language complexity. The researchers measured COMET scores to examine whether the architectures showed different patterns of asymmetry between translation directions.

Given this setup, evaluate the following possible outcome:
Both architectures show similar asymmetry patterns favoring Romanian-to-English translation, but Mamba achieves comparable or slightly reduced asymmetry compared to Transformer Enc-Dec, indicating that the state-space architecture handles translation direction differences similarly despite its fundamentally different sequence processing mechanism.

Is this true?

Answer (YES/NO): NO